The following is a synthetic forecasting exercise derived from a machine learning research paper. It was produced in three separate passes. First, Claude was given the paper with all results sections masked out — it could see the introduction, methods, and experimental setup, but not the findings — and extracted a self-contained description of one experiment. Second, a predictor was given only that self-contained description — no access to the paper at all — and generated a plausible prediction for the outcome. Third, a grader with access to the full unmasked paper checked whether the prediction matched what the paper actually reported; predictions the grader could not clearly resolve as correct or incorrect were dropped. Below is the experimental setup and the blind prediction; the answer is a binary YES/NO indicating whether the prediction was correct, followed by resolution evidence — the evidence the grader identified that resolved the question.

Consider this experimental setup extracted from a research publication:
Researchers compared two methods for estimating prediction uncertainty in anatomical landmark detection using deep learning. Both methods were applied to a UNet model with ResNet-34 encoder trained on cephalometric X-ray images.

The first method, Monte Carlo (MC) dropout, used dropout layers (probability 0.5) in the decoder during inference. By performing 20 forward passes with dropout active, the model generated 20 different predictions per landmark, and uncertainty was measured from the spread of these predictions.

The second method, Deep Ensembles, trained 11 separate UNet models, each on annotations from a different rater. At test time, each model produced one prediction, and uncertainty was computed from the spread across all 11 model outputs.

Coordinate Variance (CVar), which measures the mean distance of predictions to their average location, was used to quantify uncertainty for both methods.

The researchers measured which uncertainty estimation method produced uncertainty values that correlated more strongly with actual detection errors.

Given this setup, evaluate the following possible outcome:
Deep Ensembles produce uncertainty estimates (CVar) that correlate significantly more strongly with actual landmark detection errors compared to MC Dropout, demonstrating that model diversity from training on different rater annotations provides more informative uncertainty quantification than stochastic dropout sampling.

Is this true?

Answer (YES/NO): NO